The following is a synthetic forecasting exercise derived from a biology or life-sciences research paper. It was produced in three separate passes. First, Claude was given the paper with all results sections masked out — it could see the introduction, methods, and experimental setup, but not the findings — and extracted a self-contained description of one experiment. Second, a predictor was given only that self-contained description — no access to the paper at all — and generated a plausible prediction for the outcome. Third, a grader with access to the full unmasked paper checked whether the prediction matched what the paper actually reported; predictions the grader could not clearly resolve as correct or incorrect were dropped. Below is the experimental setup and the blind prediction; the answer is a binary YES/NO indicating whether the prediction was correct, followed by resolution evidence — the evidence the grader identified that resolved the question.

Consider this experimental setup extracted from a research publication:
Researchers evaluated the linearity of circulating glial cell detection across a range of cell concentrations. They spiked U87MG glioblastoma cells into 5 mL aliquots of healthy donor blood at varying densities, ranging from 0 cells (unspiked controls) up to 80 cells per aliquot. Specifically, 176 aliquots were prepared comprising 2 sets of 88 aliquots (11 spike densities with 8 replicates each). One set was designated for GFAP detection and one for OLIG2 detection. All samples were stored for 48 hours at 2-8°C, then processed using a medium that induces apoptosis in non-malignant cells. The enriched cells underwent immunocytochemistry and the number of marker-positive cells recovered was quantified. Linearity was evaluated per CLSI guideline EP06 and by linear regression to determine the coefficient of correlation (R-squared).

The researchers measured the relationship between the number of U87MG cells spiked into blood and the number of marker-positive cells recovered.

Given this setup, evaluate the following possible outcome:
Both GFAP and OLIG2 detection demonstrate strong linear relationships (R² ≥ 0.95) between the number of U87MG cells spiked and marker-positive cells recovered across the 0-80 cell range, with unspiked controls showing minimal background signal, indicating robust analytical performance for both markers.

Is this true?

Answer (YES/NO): YES